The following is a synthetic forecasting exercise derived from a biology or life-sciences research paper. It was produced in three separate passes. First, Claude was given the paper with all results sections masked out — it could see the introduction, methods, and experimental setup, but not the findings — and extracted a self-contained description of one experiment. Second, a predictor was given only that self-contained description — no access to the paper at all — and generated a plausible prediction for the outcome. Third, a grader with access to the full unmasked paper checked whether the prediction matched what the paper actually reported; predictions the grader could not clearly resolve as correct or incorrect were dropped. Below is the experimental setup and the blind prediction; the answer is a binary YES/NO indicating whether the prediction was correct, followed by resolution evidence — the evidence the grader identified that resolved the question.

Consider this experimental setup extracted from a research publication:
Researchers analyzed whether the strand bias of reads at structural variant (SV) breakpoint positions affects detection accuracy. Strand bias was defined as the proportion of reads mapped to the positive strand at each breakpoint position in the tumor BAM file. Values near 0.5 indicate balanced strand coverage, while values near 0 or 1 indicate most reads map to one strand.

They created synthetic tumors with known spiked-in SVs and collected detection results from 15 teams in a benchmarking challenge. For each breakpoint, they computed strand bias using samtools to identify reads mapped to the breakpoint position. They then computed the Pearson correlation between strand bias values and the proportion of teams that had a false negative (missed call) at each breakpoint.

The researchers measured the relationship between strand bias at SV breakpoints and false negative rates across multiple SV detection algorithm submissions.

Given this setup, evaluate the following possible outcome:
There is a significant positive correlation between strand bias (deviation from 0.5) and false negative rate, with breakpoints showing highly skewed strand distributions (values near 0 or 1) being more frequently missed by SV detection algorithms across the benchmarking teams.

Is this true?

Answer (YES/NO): NO